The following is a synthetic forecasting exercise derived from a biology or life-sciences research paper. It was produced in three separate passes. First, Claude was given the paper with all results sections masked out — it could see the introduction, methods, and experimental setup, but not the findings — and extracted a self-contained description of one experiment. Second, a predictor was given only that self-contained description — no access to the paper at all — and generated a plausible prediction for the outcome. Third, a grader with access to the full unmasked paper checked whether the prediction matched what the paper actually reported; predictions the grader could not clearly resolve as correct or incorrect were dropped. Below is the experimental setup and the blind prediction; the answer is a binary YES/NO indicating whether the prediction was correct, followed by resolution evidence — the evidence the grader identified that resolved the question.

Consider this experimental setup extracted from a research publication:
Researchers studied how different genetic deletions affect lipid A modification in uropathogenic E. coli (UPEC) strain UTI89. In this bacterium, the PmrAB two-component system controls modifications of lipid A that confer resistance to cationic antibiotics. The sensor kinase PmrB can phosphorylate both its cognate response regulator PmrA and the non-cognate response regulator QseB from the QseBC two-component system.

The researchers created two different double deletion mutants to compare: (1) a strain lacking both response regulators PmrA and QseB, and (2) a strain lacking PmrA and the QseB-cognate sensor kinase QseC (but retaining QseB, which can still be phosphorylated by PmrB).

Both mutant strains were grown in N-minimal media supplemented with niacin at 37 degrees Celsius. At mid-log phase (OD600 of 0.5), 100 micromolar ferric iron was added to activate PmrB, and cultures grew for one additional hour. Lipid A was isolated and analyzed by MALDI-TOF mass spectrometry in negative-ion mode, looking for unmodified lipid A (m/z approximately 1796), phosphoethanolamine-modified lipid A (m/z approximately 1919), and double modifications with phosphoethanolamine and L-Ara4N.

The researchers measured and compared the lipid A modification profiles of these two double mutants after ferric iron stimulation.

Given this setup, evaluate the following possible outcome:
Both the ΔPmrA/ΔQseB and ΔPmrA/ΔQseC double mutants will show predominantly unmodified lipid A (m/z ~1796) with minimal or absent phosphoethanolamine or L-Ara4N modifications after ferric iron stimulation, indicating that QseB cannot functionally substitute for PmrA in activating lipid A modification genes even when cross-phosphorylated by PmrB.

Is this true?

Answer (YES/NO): NO